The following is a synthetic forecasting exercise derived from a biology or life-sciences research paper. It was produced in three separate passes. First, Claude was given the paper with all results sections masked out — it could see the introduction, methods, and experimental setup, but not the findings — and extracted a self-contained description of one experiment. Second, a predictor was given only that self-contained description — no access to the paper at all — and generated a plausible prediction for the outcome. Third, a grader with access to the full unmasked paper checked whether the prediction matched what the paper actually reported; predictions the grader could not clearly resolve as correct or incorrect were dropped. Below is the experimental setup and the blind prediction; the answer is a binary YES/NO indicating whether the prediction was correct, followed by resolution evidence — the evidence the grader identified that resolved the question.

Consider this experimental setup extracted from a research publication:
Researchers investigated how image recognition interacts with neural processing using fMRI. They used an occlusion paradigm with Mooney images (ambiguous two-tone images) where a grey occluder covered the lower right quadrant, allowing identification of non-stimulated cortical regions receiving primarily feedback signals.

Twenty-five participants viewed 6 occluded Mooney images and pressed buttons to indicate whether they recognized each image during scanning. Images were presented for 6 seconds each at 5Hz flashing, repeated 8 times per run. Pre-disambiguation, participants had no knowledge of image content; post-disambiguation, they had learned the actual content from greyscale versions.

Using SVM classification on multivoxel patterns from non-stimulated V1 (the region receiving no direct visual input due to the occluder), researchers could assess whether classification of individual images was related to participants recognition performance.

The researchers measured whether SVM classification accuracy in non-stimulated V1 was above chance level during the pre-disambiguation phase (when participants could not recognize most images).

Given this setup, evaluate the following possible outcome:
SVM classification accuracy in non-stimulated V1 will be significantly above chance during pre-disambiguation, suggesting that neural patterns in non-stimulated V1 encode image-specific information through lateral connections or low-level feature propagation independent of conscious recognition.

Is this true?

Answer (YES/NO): YES